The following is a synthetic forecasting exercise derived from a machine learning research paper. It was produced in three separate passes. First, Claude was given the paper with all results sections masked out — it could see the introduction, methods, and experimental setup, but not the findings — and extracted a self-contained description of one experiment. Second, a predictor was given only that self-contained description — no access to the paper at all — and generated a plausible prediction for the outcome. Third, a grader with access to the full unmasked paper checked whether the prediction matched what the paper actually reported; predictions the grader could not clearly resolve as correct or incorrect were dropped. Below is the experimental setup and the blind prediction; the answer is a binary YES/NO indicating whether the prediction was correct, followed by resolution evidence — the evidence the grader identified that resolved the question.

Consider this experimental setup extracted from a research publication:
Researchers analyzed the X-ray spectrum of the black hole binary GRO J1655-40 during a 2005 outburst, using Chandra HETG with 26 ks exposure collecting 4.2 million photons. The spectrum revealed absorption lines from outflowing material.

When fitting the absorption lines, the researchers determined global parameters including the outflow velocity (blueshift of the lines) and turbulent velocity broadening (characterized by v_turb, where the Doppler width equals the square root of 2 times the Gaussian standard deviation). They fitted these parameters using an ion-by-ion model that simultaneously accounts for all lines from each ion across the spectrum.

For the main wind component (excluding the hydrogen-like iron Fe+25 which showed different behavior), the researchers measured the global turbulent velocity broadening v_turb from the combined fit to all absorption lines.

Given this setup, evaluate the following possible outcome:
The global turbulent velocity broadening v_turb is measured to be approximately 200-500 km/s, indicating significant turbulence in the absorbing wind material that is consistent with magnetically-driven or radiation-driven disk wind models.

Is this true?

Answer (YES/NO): NO